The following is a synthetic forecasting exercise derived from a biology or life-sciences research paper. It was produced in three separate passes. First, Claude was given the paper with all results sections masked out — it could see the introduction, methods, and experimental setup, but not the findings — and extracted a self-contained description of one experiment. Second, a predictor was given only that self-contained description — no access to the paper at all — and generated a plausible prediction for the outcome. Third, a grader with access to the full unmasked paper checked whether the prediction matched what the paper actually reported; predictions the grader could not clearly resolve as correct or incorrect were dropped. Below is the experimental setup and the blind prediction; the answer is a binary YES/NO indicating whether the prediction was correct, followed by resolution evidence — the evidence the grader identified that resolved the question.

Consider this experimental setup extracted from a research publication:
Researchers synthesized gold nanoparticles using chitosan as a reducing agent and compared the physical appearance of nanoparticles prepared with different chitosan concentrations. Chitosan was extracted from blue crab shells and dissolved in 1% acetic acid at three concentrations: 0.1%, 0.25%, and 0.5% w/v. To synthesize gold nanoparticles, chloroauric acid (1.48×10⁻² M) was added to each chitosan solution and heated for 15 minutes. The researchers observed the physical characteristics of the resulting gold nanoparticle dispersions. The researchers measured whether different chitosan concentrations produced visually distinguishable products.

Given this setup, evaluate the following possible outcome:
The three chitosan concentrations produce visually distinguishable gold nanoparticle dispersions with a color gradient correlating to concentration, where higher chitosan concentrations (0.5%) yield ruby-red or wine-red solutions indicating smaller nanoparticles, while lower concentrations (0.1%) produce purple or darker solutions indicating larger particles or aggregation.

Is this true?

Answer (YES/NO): NO